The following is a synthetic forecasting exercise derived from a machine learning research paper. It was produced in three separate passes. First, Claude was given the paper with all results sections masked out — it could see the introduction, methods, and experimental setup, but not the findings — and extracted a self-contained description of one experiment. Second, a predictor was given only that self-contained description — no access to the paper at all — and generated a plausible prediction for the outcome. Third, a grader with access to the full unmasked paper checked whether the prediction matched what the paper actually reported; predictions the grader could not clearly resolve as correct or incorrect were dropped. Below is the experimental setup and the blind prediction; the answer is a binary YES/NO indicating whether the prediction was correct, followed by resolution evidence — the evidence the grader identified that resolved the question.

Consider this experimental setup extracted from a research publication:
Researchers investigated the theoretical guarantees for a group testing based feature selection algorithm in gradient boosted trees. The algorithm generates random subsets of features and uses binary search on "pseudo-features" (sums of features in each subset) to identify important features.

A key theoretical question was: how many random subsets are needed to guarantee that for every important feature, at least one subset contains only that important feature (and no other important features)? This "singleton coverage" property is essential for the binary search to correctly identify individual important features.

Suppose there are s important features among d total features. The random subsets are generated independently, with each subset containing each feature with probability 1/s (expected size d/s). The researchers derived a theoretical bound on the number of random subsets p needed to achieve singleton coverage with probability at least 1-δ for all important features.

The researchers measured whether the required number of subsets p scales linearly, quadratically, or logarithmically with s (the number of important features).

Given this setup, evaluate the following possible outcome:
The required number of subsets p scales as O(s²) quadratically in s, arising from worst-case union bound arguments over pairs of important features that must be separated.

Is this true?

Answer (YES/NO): NO